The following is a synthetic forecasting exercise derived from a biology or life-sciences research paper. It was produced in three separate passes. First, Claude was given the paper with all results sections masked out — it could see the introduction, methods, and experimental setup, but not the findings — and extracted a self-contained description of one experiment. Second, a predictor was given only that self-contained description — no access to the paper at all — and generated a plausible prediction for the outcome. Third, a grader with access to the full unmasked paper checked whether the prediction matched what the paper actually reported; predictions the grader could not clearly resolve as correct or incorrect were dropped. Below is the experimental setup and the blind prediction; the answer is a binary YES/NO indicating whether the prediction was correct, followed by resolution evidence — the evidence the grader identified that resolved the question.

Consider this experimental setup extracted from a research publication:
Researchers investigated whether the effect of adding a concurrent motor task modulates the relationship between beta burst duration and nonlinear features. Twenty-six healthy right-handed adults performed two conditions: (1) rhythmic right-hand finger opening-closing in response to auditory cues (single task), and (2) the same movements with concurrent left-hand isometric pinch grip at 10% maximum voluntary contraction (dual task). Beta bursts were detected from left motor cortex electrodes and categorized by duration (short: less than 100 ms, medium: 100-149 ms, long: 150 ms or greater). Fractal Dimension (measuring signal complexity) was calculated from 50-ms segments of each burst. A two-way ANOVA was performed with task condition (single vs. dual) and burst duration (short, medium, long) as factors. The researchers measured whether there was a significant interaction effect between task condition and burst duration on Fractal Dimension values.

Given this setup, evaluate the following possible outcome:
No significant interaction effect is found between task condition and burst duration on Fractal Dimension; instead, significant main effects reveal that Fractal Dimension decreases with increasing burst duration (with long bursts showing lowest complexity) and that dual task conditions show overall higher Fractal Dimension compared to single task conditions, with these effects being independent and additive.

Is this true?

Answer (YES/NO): NO